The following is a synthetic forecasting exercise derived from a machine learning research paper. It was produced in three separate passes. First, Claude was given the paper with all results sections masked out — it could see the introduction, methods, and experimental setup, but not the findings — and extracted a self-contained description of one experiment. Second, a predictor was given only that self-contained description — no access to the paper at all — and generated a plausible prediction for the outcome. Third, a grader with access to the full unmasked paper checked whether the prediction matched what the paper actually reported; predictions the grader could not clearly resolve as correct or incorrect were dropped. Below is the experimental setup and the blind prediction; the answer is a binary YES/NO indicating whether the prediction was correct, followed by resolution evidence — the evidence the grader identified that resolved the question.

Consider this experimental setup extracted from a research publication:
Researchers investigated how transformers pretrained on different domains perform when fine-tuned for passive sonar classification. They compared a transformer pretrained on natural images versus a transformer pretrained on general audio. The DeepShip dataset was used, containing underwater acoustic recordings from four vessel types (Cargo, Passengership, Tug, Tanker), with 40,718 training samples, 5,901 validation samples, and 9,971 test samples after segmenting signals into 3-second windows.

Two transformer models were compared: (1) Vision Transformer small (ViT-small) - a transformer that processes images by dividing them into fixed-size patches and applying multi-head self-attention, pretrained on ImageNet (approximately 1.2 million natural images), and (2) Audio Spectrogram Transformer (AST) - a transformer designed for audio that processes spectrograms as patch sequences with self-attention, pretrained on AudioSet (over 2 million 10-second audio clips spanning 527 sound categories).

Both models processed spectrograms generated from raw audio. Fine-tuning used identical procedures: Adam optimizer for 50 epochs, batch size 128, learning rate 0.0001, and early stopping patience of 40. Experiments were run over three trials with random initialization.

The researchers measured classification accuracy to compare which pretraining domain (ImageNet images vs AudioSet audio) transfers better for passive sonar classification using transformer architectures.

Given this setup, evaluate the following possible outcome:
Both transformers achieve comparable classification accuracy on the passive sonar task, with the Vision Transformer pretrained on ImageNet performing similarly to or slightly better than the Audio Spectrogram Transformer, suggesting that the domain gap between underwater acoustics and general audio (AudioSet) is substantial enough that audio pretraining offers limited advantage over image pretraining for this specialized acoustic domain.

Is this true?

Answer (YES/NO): NO